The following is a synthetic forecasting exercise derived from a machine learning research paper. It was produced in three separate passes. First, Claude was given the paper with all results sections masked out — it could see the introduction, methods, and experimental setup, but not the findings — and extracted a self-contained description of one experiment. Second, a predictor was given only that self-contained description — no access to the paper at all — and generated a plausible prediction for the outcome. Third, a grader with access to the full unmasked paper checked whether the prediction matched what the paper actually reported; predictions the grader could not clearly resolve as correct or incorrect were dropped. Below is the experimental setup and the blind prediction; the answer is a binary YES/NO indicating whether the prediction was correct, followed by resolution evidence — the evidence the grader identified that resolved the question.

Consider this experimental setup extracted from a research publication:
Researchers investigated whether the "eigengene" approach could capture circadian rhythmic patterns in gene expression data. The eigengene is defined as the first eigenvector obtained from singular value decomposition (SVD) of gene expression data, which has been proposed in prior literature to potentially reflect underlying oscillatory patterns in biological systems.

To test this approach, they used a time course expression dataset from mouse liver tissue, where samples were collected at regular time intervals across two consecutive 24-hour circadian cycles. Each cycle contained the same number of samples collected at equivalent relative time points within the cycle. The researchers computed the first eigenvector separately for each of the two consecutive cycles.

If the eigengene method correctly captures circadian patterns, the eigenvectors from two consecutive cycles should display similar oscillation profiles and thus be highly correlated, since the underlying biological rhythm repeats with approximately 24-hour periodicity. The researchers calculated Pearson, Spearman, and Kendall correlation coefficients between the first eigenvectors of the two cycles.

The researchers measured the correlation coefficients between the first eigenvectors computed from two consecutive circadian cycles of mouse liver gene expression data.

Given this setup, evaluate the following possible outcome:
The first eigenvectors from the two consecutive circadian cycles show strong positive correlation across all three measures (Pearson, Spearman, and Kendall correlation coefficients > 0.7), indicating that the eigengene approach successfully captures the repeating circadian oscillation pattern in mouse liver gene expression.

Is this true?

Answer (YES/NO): NO